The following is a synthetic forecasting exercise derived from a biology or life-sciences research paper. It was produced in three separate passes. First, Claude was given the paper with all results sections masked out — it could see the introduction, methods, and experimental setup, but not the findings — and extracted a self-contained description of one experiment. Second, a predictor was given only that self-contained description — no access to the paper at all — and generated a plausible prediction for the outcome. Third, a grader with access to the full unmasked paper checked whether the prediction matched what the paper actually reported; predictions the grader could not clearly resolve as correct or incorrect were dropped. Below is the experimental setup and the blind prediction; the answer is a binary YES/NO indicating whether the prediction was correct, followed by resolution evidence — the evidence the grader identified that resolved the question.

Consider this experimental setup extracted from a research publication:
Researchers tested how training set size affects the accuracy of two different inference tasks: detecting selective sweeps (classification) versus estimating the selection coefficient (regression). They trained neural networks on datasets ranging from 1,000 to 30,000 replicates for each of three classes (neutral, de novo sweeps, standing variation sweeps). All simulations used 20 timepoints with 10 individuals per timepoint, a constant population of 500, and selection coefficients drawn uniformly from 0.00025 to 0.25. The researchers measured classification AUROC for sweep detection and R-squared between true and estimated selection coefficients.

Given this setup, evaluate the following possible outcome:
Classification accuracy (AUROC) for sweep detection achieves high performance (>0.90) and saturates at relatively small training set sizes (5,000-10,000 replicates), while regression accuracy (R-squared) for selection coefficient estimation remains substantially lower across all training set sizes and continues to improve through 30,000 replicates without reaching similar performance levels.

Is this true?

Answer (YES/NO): NO